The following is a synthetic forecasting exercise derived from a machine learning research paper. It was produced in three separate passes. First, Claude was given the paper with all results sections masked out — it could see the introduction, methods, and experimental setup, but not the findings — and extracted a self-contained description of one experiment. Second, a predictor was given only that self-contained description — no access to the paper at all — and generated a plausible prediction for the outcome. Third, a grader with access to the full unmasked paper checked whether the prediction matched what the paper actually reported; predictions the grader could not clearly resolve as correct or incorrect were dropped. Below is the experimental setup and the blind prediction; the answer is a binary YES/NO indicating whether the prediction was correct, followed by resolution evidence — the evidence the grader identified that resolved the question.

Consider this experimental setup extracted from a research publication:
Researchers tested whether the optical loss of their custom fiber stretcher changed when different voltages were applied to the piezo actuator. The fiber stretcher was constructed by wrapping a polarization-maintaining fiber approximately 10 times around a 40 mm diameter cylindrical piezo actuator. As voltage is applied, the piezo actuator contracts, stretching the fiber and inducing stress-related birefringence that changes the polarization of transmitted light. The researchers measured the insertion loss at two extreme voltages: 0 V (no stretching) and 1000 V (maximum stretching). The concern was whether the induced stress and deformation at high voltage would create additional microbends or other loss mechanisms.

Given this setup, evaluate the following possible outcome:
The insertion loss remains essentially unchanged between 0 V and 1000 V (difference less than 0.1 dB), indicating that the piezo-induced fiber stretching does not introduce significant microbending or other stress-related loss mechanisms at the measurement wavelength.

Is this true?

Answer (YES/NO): YES